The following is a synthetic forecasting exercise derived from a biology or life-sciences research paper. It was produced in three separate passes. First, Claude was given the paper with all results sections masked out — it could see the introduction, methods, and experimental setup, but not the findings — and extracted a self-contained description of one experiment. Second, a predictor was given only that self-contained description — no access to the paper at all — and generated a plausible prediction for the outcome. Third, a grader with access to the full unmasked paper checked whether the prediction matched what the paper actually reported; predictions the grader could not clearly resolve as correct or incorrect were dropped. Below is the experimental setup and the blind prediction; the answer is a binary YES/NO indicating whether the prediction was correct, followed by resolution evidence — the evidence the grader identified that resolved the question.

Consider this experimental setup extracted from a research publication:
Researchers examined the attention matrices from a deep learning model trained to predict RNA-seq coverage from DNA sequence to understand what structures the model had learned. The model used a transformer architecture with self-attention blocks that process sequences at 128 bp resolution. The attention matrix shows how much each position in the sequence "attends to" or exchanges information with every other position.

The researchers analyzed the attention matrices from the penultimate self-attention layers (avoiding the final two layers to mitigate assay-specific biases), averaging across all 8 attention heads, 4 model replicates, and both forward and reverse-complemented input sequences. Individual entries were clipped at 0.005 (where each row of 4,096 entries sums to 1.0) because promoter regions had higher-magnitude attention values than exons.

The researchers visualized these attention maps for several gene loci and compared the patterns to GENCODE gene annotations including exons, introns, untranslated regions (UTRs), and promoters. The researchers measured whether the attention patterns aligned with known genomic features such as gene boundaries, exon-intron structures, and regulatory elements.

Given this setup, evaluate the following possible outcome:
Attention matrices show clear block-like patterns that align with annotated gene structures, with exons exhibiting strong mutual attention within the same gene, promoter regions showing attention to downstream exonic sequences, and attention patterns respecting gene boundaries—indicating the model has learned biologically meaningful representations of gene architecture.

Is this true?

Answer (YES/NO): YES